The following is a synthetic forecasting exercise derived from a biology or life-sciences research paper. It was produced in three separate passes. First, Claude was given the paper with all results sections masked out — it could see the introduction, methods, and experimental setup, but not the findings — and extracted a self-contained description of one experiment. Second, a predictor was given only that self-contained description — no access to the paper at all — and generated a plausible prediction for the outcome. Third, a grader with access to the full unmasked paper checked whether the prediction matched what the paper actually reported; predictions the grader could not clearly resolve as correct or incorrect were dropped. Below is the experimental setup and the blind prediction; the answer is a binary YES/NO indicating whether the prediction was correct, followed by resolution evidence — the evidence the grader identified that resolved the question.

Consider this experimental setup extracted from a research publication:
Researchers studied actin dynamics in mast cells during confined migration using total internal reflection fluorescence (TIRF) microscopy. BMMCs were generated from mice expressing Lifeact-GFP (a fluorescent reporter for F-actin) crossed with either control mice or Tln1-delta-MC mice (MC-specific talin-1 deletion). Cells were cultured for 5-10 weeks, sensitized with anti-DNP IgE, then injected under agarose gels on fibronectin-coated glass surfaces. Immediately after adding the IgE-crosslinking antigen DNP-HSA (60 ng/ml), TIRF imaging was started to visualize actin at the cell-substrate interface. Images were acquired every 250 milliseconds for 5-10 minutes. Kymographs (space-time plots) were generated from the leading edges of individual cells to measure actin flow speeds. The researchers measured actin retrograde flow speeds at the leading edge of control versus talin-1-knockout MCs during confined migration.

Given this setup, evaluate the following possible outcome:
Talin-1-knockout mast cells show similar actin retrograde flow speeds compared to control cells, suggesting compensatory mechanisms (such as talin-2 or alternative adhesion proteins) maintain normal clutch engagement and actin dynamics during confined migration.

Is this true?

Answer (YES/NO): NO